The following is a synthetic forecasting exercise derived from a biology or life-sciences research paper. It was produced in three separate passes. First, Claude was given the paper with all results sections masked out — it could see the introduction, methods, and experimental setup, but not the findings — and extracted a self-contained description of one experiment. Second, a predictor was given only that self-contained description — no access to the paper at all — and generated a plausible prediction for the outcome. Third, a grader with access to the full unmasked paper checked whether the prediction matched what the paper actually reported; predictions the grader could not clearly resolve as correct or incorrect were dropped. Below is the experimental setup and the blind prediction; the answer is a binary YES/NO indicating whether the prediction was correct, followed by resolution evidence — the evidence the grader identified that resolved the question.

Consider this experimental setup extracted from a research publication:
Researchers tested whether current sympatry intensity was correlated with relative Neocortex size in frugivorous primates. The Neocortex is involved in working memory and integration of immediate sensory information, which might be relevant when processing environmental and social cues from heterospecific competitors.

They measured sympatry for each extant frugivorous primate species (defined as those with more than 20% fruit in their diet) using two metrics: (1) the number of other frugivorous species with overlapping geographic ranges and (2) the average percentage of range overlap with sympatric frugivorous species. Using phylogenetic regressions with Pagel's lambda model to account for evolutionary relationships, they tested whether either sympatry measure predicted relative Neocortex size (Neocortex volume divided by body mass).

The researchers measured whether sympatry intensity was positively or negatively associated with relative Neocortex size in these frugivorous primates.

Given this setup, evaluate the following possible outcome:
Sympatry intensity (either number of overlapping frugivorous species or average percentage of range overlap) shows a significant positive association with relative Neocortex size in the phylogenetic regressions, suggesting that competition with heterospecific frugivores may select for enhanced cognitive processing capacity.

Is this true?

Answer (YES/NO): NO